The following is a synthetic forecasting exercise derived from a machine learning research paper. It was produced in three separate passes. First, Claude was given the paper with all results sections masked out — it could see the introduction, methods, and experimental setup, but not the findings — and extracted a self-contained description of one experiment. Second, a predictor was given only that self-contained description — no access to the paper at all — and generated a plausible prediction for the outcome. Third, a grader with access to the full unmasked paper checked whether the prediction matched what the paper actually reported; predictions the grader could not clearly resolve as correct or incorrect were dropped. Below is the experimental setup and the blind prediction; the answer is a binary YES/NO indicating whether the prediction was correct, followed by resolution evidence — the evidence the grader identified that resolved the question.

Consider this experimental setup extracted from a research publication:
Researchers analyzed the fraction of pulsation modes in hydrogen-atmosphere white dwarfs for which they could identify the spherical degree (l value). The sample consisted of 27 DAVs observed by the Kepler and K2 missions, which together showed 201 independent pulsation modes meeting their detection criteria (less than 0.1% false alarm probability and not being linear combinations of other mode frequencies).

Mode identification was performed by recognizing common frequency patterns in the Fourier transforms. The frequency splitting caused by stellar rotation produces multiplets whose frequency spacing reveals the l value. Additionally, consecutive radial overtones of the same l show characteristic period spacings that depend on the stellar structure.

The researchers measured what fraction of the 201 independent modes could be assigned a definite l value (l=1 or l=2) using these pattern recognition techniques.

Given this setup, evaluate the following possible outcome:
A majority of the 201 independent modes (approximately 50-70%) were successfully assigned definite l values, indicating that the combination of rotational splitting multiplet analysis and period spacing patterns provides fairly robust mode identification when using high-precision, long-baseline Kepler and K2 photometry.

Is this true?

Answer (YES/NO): NO